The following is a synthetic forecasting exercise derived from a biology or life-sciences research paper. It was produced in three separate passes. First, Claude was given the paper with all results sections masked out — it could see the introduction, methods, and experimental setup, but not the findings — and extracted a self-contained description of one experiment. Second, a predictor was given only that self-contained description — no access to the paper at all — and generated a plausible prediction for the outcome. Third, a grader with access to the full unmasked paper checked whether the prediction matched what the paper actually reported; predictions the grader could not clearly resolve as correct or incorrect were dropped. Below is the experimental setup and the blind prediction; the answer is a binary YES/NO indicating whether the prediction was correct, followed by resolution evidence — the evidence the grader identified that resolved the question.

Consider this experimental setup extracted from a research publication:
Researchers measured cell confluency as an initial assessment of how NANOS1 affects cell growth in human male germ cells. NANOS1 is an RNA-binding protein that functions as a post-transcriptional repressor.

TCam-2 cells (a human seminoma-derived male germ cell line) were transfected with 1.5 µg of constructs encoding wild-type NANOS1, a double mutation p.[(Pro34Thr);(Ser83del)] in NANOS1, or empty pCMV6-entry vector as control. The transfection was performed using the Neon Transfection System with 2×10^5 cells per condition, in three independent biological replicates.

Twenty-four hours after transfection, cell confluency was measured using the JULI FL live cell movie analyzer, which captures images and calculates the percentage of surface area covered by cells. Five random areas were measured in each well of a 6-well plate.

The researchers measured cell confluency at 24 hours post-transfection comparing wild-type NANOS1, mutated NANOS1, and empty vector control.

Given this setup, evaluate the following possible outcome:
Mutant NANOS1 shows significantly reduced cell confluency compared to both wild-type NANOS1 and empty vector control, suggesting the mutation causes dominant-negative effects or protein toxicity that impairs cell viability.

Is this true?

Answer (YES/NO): YES